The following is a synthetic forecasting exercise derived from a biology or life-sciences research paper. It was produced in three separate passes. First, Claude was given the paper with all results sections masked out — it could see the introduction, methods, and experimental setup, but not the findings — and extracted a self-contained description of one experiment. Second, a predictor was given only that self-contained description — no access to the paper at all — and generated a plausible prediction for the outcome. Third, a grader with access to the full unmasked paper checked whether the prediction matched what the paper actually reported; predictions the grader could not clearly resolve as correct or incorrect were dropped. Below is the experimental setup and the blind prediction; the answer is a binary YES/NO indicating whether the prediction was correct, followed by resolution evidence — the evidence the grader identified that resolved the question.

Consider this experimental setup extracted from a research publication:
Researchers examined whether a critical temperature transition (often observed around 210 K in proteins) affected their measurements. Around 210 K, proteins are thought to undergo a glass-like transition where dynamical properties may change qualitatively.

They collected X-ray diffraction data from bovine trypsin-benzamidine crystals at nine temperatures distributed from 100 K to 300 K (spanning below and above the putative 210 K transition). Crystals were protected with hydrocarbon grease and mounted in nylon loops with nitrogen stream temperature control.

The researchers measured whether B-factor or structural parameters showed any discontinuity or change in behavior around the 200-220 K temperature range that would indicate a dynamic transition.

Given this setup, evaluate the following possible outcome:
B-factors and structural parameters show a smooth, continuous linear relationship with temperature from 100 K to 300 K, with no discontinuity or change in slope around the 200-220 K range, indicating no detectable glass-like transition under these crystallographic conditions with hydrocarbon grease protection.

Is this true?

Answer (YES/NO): NO